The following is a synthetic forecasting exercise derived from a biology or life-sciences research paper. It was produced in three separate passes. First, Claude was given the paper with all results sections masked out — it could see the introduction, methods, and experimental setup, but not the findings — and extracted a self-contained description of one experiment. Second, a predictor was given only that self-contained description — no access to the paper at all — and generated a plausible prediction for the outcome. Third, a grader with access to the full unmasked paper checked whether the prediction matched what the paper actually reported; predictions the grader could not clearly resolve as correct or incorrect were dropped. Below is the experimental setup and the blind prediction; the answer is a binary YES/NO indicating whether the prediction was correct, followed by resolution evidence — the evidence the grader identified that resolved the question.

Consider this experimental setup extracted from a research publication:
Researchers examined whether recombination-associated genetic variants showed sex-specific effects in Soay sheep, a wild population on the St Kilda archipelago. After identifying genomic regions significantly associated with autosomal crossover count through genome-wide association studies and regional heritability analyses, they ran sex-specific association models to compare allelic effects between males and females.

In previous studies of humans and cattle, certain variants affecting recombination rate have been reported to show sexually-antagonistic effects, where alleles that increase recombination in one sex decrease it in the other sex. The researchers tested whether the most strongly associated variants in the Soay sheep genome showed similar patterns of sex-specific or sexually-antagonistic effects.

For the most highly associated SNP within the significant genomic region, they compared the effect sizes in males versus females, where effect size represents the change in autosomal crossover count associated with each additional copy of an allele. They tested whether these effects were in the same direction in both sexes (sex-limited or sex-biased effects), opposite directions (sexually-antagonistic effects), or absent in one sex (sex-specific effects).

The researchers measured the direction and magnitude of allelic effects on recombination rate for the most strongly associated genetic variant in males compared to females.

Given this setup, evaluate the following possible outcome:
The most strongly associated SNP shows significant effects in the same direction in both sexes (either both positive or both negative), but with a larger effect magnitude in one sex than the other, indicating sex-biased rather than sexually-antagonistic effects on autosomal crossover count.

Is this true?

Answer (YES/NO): NO